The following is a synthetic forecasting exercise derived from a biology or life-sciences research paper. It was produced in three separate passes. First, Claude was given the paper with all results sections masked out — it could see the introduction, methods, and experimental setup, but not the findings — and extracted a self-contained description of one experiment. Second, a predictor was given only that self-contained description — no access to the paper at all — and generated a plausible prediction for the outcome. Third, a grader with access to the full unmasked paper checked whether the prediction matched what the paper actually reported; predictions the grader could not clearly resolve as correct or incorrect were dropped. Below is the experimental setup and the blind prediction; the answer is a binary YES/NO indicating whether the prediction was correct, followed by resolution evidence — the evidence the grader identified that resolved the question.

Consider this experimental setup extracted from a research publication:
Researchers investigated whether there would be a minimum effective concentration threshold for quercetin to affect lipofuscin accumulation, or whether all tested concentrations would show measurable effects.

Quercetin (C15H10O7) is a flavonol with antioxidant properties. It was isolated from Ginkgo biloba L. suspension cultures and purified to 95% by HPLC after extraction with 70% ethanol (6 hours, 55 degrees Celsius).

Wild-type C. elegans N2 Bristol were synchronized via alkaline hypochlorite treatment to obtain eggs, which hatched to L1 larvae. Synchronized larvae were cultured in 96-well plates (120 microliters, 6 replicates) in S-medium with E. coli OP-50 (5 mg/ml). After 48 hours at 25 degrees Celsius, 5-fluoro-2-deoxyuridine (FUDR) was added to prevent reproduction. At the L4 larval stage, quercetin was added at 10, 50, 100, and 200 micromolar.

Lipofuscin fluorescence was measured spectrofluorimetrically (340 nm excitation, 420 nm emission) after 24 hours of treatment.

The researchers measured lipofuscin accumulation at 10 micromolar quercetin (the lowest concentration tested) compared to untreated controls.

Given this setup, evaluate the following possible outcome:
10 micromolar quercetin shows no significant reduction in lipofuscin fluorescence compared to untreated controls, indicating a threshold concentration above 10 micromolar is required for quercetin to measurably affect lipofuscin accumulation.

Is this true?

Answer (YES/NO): YES